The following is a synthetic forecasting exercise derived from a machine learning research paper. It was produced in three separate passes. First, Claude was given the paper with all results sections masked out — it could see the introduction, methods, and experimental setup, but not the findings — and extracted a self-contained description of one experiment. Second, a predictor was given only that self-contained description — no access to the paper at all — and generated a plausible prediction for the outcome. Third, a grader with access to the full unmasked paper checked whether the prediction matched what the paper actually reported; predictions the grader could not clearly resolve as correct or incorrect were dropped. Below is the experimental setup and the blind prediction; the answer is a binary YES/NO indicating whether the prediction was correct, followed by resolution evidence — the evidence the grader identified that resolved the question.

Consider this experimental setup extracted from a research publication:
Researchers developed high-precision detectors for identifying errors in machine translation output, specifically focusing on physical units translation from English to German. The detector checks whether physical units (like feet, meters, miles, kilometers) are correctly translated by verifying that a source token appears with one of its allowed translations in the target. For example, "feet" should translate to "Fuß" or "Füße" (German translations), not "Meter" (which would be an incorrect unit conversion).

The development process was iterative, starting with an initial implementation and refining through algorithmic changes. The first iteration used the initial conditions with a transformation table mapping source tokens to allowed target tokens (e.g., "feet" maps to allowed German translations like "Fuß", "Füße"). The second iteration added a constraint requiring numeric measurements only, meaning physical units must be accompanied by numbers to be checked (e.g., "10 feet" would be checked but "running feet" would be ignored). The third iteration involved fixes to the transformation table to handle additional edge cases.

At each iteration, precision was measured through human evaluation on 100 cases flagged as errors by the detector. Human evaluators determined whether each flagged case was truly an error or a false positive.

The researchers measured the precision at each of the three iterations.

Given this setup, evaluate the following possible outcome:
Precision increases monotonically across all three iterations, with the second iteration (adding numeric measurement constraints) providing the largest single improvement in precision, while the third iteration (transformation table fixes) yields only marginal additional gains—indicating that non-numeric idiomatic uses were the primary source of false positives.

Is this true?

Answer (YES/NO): YES